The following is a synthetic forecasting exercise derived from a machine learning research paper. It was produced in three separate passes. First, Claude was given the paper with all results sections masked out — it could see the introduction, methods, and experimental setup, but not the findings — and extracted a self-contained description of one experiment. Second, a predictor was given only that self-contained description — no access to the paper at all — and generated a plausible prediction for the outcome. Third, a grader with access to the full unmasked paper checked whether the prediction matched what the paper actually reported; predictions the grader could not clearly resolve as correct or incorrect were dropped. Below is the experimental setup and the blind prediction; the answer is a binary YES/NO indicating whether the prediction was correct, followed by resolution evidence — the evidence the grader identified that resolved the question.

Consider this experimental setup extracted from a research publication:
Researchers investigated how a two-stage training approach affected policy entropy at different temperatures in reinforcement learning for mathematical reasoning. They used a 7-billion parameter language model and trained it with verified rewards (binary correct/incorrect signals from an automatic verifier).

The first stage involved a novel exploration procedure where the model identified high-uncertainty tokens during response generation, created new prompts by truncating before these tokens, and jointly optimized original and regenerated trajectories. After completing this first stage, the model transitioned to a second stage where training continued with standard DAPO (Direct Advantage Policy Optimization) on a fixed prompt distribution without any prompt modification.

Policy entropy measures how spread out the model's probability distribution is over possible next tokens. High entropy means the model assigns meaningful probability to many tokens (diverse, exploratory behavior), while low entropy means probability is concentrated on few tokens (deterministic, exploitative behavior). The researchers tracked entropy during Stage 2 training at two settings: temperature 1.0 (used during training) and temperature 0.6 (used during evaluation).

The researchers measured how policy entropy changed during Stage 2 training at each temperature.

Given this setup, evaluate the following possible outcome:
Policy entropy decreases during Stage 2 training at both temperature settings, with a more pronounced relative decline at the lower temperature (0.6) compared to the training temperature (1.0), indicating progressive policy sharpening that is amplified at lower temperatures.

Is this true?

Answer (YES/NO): NO